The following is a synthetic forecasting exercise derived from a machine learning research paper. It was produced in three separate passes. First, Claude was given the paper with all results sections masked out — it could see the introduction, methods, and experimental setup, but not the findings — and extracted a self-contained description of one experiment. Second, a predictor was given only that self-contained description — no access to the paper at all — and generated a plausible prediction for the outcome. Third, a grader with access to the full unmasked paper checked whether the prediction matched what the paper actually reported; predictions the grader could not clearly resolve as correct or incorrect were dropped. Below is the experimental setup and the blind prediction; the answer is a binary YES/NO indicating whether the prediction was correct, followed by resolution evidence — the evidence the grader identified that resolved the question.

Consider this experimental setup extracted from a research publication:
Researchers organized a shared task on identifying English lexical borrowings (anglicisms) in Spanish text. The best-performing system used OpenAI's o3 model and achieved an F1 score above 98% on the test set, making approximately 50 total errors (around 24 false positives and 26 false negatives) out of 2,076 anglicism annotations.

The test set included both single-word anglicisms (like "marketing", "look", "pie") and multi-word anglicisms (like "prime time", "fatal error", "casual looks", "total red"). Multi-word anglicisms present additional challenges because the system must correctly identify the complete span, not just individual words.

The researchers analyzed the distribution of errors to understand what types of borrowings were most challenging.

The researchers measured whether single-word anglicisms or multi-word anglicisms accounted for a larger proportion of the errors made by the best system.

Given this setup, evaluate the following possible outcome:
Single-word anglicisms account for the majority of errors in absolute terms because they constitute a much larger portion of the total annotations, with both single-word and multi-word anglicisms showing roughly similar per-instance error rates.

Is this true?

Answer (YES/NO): NO